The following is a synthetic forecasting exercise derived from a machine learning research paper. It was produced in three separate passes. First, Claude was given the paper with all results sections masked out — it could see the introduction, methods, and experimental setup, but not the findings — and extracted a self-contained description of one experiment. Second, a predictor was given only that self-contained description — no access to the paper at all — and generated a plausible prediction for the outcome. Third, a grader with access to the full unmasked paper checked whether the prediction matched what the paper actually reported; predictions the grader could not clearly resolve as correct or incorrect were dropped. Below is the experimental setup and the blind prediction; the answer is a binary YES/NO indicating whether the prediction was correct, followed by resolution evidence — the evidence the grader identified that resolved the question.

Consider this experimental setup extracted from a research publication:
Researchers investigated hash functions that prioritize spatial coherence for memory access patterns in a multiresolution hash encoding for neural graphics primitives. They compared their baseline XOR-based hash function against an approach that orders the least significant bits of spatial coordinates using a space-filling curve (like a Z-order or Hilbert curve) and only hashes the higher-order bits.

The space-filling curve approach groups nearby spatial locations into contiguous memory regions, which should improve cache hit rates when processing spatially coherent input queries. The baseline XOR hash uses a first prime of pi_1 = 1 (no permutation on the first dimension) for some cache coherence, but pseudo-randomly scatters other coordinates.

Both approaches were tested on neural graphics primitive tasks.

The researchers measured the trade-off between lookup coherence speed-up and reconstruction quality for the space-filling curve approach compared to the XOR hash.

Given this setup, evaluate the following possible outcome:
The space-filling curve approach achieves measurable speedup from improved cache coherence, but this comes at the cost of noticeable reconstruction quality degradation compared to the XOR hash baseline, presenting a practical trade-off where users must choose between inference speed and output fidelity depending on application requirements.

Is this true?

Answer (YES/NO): NO